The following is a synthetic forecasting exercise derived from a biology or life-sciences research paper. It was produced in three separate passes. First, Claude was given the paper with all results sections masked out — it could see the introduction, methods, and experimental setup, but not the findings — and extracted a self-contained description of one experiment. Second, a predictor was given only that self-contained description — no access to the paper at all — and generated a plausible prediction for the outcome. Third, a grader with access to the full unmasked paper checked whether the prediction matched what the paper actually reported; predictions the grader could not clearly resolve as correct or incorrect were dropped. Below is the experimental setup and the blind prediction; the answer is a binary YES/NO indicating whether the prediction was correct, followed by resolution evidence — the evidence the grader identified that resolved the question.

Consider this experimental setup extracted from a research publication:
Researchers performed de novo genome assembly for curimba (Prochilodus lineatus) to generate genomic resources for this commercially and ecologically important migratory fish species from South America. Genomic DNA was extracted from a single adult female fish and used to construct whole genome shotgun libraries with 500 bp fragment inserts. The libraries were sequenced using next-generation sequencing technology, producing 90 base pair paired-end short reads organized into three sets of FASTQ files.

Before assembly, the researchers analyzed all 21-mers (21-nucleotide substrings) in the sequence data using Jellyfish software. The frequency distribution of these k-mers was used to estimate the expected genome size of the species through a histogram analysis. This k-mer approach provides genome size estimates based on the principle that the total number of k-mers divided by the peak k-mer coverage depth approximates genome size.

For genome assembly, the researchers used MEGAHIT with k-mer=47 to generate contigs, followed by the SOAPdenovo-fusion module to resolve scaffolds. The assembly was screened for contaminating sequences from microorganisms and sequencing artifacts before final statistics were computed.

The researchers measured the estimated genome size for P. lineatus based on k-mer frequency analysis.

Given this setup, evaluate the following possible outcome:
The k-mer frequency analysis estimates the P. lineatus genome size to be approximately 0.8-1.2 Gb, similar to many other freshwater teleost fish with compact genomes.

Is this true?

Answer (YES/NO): NO